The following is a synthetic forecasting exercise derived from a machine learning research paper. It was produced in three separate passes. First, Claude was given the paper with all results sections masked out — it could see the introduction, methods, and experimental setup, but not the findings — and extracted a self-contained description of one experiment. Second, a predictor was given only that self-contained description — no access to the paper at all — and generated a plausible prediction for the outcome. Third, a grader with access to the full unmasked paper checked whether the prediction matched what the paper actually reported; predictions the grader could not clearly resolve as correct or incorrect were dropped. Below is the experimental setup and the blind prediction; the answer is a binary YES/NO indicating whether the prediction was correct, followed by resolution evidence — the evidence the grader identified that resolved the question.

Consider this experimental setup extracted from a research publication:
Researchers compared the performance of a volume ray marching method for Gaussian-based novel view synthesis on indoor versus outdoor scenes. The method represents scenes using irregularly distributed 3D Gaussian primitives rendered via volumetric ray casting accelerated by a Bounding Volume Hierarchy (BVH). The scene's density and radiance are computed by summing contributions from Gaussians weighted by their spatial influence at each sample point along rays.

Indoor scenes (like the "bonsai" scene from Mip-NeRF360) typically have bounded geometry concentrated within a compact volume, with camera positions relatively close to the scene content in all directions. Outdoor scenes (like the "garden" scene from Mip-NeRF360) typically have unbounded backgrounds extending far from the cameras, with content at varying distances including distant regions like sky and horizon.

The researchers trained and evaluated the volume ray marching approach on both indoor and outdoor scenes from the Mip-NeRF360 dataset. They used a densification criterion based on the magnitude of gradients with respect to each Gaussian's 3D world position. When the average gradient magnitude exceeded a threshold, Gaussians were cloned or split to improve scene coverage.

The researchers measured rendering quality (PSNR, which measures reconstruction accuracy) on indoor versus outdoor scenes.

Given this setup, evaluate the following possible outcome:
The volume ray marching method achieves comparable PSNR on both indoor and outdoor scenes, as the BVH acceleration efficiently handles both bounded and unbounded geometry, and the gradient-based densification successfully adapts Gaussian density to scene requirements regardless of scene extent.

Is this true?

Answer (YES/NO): NO